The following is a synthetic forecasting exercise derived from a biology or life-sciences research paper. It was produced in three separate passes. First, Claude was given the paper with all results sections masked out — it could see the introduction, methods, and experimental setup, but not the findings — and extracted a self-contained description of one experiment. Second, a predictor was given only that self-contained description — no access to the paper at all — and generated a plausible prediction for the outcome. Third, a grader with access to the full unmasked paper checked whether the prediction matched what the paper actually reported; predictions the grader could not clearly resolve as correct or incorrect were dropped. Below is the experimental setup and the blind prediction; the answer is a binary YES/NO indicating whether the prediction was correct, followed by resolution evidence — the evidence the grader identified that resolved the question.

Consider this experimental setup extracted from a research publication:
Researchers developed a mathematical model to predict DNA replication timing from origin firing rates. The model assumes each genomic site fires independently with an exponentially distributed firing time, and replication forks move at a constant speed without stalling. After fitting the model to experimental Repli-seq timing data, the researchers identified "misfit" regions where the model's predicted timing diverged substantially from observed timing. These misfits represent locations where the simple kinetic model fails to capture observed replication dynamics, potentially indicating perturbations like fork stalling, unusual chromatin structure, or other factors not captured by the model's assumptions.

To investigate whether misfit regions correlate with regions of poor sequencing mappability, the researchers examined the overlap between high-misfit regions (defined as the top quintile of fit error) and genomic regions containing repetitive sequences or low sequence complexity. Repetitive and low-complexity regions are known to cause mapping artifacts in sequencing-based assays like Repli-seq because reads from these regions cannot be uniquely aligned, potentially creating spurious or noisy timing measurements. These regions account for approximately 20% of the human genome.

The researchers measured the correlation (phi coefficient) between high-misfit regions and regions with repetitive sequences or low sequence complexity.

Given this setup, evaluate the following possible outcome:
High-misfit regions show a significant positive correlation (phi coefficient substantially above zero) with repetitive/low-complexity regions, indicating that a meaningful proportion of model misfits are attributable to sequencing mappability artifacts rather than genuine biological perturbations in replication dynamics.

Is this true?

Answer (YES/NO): NO